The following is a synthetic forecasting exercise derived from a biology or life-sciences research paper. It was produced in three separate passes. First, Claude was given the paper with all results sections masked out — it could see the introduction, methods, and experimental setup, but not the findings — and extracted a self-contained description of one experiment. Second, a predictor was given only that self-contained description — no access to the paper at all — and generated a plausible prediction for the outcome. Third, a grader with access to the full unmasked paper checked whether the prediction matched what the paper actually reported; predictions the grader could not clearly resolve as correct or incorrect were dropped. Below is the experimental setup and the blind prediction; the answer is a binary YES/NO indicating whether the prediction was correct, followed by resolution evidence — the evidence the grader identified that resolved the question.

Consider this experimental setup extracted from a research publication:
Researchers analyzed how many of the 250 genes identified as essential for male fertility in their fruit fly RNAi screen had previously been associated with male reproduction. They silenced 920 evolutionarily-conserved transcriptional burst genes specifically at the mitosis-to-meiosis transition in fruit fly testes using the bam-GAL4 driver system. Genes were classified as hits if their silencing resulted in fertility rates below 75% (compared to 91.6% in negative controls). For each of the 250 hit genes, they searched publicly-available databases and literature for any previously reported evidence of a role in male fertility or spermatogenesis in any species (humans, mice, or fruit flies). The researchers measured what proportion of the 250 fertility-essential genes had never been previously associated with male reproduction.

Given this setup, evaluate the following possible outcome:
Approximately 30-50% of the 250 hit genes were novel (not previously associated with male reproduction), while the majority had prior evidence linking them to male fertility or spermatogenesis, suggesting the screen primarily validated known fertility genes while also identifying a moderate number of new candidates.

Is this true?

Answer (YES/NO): NO